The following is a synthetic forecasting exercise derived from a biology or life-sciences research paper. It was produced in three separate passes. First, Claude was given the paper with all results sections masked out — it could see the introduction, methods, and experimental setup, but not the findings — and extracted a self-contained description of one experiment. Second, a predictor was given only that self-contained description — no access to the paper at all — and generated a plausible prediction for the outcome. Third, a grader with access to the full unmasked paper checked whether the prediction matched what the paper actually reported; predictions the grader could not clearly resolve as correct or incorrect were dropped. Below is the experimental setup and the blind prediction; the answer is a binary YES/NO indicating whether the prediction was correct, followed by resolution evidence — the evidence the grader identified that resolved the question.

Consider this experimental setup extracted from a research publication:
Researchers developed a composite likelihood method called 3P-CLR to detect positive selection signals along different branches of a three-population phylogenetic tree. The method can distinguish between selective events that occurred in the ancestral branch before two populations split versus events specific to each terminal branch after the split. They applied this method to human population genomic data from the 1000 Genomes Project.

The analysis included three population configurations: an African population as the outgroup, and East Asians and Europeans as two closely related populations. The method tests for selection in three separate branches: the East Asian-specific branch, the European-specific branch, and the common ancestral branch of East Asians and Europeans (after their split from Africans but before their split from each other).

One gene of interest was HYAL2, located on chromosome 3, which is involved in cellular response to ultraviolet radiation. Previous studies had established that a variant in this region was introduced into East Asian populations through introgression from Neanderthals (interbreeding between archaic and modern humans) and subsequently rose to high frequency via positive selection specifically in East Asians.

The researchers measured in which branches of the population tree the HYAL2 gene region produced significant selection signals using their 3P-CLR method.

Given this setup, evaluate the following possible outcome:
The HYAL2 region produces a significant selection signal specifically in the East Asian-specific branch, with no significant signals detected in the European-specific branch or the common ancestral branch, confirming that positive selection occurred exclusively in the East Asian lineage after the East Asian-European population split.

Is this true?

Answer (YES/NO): NO